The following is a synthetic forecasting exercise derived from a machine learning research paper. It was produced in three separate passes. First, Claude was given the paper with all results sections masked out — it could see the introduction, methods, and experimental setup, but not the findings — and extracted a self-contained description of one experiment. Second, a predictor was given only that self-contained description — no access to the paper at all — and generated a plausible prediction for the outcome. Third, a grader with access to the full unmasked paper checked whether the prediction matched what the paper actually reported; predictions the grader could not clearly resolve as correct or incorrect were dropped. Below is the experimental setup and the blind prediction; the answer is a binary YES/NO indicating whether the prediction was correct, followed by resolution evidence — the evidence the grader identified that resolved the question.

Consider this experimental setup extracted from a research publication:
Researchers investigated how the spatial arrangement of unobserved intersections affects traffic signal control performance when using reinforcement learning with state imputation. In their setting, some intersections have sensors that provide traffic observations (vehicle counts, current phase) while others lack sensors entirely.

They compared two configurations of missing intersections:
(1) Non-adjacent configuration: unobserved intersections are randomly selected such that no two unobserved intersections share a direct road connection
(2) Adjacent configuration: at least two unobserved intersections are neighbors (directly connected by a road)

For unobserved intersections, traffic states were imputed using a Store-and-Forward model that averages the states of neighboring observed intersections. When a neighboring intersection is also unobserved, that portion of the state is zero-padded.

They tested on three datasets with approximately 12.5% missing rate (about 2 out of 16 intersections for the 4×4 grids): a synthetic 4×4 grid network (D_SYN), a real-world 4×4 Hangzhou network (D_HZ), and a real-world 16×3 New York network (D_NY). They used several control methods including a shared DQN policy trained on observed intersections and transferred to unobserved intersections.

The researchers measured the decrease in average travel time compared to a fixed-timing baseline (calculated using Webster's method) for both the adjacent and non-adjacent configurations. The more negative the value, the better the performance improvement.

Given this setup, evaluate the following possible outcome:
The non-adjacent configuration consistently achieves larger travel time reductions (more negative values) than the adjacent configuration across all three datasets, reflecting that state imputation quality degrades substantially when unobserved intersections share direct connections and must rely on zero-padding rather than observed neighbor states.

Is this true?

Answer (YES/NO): NO